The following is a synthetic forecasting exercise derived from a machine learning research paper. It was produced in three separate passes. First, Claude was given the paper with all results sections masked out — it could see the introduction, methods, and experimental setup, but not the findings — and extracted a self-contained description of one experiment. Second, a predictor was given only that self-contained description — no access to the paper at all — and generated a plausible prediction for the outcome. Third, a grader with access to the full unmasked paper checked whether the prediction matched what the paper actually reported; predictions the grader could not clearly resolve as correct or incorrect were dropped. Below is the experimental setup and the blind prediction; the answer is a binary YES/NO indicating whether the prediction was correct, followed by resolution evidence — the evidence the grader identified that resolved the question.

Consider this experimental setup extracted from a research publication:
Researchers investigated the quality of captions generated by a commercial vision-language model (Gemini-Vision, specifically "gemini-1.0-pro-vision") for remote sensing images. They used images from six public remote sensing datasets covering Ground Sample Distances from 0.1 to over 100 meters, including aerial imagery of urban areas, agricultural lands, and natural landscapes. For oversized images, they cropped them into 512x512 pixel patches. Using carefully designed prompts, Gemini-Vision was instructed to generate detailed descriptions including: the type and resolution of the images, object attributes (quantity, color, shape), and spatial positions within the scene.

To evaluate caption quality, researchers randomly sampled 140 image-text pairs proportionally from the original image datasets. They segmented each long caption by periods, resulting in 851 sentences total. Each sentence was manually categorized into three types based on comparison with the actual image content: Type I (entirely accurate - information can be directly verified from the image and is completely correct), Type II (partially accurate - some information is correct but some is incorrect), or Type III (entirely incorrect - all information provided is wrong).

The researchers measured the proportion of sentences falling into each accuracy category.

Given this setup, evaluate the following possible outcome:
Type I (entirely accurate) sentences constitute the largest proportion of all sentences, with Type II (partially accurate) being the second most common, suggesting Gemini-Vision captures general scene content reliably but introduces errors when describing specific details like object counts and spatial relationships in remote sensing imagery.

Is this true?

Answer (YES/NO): NO